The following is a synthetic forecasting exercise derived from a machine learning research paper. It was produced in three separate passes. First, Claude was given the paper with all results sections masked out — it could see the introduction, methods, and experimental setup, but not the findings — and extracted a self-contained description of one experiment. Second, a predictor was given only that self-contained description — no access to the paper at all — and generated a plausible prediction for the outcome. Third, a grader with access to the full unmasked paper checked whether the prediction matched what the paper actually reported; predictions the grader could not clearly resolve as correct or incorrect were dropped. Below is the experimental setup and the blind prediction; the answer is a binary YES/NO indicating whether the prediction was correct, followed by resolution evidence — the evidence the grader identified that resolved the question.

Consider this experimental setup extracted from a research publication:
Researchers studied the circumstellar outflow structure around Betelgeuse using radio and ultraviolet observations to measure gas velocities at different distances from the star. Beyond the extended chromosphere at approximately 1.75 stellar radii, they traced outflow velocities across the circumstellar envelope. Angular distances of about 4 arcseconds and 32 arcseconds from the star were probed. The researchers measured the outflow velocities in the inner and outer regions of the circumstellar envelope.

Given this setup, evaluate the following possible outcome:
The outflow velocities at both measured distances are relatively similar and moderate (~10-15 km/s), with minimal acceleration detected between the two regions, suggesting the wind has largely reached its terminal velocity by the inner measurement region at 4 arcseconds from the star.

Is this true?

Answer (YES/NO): NO